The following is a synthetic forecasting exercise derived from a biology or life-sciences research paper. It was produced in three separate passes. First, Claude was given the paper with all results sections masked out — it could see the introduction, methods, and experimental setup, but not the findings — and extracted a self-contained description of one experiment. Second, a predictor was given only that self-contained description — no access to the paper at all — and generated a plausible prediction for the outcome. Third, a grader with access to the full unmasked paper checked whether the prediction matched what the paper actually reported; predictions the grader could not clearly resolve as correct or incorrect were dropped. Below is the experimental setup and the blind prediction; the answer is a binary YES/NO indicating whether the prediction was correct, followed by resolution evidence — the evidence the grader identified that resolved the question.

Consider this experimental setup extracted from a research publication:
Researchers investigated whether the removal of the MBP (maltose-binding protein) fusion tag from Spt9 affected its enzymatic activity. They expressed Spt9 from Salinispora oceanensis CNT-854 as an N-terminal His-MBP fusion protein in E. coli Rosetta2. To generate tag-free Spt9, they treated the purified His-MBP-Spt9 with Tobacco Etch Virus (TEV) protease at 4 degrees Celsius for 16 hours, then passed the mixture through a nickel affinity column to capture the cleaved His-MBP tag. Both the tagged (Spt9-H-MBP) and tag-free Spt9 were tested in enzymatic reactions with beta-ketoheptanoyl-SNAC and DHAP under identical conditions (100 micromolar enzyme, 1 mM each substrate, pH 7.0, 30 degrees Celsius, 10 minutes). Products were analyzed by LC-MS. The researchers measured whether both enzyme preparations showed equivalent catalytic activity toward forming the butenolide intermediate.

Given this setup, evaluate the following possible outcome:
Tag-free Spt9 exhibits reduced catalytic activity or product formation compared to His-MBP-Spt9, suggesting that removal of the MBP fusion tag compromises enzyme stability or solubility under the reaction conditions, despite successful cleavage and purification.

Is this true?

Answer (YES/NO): NO